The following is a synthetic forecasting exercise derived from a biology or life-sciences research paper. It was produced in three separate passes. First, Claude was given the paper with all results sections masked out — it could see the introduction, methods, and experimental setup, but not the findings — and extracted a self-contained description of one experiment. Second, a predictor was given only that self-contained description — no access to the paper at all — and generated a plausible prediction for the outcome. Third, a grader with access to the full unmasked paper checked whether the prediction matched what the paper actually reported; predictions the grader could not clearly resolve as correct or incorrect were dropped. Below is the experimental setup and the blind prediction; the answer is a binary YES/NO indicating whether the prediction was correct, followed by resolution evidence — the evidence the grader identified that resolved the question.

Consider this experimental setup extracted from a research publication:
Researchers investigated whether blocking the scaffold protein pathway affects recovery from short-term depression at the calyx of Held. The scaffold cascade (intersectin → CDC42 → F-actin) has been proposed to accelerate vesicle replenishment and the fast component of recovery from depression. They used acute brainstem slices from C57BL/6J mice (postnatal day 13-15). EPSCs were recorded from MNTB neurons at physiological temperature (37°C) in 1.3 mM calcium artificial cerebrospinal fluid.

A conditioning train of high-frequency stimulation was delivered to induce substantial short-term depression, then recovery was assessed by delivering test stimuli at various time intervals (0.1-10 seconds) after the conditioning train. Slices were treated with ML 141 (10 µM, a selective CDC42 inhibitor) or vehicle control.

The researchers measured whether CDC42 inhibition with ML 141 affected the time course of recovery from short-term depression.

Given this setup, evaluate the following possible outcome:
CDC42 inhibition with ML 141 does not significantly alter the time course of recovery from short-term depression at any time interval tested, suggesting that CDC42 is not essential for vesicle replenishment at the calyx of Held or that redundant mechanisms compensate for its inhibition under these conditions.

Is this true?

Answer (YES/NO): YES